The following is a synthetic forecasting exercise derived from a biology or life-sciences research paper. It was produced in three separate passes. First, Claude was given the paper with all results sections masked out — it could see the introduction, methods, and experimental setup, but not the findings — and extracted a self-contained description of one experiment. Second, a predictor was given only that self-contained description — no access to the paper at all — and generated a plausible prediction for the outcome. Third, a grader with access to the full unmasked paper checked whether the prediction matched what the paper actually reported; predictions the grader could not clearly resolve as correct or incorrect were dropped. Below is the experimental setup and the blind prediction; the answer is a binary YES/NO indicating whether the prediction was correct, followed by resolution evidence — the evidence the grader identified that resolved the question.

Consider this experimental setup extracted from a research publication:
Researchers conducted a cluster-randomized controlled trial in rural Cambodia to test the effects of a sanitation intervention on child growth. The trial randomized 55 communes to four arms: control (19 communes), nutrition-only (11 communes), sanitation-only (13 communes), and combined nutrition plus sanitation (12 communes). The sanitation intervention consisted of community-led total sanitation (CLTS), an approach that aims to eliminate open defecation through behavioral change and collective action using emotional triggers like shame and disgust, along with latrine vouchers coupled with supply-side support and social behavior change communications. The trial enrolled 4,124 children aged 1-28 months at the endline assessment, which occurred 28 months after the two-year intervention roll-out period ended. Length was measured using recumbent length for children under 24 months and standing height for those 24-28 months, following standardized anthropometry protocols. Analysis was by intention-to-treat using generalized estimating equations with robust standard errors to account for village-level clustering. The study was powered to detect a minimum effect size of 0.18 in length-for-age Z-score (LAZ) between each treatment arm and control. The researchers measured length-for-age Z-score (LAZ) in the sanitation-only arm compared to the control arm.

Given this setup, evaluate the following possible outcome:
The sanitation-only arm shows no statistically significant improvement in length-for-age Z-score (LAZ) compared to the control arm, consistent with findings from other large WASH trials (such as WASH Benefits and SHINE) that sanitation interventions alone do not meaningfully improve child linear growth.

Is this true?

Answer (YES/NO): YES